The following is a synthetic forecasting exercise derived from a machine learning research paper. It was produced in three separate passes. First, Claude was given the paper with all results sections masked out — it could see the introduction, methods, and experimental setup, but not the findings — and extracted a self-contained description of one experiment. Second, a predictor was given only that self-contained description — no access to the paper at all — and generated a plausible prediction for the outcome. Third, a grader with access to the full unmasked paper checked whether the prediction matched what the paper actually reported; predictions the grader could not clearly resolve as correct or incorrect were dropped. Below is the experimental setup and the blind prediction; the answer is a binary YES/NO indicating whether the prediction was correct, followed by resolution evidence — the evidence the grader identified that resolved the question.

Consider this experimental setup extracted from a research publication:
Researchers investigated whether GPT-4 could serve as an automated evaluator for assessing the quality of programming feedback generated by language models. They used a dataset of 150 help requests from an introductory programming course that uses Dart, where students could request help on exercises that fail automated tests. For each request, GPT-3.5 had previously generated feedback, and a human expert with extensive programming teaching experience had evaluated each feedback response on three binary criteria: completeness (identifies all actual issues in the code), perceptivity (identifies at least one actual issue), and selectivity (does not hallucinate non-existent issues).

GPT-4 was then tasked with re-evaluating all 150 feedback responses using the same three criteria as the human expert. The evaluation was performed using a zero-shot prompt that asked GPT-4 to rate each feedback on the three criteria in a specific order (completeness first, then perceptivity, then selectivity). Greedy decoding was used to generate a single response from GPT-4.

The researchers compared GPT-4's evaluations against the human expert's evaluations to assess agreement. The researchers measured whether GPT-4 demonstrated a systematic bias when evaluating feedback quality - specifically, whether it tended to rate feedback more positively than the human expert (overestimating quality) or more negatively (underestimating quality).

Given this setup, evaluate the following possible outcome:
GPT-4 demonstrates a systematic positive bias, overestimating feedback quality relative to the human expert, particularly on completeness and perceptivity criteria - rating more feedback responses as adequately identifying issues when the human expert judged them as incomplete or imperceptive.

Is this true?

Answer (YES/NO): YES